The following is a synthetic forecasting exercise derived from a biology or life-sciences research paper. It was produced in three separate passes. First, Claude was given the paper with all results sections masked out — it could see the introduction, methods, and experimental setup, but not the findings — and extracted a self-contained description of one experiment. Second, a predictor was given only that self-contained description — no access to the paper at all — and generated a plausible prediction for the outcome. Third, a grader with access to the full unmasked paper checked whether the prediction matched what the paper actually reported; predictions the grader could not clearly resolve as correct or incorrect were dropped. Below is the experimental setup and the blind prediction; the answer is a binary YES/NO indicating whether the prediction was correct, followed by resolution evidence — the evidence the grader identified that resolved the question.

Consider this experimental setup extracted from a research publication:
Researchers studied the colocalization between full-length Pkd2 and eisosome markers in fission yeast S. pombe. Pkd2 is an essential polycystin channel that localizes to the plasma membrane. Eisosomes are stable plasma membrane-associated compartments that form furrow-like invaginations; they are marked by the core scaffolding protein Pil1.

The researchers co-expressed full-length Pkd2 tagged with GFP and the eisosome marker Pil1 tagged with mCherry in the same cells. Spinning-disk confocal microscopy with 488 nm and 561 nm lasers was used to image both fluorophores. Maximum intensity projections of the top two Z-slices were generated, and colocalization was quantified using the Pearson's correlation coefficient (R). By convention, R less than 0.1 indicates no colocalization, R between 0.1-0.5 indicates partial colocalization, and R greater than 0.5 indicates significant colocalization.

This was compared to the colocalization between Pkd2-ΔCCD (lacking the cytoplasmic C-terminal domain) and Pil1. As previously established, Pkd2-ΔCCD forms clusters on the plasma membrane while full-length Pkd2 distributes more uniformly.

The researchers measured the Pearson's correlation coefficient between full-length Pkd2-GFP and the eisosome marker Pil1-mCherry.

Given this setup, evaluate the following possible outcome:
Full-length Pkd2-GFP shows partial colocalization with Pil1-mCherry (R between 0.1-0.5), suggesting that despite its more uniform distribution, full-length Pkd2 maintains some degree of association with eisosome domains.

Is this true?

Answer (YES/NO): NO